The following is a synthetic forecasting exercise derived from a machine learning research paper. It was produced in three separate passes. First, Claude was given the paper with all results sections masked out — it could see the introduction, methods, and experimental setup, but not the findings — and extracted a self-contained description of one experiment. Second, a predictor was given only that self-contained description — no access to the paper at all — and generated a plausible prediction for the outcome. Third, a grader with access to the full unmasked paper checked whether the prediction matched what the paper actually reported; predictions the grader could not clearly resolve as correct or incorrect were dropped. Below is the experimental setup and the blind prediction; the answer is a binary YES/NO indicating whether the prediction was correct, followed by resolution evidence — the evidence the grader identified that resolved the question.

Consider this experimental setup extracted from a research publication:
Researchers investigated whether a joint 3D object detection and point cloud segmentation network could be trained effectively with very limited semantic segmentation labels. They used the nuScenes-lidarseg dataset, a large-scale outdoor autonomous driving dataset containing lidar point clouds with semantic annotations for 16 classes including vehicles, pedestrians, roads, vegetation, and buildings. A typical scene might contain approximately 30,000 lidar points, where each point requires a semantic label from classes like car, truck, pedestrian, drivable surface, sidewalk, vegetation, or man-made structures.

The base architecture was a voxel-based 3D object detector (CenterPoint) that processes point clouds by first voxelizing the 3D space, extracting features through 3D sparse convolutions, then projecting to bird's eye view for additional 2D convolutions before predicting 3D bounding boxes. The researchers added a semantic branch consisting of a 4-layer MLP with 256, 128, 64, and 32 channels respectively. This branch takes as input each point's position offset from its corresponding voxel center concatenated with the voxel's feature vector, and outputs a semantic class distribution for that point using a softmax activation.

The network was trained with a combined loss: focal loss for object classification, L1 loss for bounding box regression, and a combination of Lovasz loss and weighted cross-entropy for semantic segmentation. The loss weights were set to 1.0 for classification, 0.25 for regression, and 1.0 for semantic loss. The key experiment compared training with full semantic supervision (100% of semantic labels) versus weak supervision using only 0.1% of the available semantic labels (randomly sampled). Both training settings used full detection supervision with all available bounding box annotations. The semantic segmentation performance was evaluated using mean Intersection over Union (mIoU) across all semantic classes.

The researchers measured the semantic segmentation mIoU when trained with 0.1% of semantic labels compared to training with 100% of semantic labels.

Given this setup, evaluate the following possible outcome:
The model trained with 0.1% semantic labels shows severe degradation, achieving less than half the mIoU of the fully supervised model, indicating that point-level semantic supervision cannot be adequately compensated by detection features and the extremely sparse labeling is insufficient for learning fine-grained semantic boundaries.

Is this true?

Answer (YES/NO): NO